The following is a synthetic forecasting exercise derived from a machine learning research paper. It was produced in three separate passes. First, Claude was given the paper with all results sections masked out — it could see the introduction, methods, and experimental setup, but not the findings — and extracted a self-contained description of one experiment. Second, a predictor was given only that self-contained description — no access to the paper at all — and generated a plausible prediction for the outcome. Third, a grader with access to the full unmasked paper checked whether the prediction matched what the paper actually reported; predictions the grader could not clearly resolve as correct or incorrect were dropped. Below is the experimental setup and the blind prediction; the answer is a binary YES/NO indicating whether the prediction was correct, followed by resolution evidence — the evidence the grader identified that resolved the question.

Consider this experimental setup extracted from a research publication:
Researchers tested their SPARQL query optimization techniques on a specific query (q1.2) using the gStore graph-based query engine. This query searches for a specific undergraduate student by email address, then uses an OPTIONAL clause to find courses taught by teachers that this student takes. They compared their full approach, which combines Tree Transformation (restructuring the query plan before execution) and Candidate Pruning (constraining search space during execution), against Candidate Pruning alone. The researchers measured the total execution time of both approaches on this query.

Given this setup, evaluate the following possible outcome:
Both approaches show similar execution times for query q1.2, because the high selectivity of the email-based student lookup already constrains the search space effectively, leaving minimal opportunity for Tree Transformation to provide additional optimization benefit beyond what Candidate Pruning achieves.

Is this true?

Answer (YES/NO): NO